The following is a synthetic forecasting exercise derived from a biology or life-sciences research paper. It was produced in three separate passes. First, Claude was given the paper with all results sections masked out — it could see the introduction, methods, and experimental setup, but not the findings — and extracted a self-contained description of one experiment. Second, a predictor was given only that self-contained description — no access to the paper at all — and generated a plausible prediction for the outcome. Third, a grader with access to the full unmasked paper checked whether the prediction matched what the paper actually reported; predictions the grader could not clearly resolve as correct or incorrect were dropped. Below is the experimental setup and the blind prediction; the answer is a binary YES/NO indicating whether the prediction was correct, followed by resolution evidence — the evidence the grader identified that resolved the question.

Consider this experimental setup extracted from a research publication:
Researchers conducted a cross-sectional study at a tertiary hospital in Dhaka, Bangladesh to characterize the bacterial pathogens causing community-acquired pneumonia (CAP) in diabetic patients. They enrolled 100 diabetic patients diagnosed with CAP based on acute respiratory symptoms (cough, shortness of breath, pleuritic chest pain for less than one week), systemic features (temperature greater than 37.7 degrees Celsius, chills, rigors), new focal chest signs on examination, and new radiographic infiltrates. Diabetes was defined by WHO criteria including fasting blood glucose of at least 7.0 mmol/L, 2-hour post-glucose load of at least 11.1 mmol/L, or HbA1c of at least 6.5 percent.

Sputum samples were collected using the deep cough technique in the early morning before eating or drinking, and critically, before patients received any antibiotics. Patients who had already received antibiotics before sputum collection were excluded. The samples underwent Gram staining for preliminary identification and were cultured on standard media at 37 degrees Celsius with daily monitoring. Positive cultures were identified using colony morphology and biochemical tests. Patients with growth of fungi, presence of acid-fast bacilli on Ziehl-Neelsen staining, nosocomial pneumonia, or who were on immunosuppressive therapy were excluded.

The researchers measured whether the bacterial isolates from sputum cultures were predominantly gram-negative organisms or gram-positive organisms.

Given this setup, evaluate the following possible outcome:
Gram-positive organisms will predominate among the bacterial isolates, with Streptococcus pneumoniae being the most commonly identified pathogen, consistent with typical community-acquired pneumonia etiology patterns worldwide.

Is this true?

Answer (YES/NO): NO